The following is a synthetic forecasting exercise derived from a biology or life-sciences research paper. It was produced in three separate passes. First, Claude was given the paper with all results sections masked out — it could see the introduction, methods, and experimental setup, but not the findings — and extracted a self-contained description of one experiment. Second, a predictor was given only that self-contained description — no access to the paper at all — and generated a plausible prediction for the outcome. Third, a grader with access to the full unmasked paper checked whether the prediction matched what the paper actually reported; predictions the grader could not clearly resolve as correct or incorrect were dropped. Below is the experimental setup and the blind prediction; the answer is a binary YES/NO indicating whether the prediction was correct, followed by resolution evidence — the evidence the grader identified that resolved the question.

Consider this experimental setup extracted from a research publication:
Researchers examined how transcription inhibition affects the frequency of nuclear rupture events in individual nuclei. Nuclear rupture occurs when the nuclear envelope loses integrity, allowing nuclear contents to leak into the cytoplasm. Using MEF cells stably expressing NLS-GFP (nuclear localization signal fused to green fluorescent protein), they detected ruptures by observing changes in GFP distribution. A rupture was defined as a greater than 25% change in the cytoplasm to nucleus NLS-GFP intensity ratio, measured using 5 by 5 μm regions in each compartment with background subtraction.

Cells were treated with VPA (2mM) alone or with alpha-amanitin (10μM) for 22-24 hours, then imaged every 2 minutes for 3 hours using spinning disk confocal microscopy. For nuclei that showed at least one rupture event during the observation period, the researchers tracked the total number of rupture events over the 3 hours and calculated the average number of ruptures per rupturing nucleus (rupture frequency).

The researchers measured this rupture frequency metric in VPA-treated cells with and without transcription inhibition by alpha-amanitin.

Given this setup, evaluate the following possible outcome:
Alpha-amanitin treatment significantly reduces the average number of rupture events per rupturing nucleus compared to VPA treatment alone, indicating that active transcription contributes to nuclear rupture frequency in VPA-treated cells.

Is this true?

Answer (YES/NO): YES